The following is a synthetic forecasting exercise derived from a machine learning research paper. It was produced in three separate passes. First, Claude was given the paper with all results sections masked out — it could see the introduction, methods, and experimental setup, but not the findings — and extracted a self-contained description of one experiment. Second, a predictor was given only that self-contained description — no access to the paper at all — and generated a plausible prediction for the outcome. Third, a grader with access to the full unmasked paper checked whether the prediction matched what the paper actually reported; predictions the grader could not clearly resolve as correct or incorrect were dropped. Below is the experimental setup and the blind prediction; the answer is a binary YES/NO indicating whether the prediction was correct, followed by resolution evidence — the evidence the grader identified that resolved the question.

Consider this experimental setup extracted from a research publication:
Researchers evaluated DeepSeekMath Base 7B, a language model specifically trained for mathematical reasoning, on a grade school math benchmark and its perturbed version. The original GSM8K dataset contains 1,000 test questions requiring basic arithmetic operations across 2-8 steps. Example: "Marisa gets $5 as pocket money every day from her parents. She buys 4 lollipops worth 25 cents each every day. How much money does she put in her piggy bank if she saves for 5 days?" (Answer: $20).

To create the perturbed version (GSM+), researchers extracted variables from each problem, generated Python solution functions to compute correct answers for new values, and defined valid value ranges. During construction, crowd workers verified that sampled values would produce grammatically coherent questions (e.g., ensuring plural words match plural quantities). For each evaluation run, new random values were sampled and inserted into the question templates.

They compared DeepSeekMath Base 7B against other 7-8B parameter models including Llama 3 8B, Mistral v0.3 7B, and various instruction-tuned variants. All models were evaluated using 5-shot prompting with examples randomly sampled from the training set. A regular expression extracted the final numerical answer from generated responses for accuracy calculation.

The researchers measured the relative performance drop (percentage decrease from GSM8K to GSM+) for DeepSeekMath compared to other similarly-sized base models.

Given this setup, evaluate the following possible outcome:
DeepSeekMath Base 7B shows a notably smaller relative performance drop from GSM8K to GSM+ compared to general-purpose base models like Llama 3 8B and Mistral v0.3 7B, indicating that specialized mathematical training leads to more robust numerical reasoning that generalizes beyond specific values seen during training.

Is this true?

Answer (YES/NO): YES